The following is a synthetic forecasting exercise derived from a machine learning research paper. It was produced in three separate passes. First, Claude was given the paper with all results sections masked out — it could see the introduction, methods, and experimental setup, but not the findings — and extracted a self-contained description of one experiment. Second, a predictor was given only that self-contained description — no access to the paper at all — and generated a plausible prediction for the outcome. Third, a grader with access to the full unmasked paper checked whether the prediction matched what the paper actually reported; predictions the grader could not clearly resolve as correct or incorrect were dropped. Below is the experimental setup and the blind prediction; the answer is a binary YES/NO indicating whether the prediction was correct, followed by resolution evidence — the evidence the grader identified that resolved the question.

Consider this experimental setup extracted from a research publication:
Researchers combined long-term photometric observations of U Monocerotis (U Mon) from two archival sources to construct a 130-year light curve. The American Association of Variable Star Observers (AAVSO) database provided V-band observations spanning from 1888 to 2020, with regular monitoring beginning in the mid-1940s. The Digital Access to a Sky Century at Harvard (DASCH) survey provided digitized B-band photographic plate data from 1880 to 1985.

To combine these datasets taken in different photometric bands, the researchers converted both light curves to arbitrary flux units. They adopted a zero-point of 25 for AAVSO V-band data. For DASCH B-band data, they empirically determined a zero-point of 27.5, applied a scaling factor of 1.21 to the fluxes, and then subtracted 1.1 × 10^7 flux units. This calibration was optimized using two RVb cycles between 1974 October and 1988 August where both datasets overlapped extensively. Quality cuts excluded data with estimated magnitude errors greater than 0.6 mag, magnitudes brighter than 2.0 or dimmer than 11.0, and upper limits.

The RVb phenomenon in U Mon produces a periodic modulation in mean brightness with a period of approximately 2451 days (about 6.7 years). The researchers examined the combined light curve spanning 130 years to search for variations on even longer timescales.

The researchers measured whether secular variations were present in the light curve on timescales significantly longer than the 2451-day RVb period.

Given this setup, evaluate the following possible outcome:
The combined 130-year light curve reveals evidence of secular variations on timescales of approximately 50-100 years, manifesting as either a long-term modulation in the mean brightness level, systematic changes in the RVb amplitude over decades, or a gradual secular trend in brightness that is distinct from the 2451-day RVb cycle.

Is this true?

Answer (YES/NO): YES